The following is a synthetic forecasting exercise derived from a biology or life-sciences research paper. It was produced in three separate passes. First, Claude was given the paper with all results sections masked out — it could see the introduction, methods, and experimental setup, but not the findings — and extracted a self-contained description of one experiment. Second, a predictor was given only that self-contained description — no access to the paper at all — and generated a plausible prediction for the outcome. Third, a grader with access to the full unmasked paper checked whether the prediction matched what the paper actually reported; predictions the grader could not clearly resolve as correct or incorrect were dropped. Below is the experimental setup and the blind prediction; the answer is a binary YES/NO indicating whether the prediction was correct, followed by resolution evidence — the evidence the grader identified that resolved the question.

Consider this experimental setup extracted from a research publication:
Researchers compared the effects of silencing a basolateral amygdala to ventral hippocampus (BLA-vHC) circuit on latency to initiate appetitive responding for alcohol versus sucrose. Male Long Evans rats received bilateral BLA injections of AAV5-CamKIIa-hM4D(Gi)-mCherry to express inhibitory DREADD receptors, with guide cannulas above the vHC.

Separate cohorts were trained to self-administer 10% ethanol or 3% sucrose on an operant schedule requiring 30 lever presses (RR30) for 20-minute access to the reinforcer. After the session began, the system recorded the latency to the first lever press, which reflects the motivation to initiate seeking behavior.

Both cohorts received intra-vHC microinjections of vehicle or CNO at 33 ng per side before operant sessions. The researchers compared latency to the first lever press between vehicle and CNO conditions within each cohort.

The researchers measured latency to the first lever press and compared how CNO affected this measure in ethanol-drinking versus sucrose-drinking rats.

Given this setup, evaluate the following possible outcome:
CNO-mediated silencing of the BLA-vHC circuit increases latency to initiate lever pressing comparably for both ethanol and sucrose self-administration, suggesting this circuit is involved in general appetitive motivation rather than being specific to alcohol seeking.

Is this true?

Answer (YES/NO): NO